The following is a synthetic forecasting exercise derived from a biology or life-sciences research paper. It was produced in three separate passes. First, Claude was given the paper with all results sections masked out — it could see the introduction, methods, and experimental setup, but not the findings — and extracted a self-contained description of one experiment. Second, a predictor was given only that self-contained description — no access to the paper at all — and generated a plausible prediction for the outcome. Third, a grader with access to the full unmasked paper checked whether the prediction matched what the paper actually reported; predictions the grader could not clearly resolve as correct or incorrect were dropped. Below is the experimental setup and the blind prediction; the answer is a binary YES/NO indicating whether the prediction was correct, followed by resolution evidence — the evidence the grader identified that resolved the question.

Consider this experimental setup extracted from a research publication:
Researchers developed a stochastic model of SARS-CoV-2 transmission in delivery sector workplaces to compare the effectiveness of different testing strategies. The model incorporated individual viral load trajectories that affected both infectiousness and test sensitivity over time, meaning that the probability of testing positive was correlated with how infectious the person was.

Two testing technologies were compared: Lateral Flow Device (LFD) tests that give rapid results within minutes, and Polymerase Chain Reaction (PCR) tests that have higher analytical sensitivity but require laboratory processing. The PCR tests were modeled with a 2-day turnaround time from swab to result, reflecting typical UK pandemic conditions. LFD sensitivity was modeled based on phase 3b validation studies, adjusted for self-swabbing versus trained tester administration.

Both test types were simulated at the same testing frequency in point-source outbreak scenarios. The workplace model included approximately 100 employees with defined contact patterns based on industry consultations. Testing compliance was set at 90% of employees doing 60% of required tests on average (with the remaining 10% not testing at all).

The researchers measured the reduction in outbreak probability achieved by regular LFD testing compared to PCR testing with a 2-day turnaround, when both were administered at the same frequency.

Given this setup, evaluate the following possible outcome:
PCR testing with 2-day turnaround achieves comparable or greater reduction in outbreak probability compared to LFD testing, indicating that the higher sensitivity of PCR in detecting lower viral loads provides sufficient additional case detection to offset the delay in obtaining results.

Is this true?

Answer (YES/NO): YES